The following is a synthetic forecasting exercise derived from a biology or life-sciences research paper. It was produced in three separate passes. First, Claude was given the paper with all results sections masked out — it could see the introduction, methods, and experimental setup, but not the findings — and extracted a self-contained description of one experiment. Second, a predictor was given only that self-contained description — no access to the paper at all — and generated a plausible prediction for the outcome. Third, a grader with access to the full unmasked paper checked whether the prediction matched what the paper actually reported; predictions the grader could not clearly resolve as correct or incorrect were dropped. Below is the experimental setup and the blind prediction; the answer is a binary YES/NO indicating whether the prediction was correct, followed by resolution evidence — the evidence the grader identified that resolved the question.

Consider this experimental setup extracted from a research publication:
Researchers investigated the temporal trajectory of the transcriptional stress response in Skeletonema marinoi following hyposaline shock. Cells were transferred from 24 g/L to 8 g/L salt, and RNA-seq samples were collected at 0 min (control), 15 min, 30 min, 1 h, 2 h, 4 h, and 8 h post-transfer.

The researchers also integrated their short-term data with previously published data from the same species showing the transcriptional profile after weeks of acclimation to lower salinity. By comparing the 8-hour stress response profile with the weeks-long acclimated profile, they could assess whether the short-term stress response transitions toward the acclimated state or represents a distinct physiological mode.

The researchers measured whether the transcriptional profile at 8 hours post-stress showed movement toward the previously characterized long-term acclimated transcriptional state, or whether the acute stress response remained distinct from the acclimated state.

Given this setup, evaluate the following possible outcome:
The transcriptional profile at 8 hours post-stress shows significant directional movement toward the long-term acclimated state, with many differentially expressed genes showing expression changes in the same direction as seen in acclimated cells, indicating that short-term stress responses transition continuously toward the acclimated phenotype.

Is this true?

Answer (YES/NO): YES